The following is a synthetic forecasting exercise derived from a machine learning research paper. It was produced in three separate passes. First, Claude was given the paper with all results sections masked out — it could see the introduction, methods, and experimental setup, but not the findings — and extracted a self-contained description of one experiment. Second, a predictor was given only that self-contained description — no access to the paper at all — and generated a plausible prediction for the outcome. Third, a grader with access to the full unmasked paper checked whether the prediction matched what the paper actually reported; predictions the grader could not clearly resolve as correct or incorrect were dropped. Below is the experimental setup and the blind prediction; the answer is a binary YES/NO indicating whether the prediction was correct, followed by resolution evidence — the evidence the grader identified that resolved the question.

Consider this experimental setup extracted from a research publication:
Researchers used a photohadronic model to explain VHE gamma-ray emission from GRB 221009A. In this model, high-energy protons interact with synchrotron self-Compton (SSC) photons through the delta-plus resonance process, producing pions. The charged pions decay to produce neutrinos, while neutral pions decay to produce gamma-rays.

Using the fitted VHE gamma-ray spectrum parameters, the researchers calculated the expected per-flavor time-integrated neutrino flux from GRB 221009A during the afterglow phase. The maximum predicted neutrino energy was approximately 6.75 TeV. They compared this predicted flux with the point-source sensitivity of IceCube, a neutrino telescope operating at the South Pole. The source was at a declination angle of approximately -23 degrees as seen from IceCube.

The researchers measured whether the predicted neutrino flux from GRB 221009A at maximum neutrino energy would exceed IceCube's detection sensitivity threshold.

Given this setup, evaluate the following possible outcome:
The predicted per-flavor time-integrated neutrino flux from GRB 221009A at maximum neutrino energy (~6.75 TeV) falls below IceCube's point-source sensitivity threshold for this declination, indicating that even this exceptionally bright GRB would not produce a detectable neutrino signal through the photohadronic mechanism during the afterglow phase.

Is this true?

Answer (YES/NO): YES